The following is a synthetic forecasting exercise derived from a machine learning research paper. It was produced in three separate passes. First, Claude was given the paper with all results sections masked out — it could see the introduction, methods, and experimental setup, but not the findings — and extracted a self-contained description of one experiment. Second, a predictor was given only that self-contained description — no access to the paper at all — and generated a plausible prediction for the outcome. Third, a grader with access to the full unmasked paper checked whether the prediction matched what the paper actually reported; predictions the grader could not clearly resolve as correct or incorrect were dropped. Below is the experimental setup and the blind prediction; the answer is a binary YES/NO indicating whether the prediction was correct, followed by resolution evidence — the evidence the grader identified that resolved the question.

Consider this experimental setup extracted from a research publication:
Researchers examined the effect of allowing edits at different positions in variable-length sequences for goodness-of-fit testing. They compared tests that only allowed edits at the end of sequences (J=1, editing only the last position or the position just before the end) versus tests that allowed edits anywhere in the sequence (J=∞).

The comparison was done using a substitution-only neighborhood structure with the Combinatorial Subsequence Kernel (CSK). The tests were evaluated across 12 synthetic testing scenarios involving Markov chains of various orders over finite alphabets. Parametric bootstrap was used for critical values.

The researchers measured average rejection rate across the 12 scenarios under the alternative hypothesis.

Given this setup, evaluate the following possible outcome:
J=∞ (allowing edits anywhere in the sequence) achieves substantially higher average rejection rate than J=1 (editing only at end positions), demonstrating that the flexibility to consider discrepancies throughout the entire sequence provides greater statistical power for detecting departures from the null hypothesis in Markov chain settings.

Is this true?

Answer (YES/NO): YES